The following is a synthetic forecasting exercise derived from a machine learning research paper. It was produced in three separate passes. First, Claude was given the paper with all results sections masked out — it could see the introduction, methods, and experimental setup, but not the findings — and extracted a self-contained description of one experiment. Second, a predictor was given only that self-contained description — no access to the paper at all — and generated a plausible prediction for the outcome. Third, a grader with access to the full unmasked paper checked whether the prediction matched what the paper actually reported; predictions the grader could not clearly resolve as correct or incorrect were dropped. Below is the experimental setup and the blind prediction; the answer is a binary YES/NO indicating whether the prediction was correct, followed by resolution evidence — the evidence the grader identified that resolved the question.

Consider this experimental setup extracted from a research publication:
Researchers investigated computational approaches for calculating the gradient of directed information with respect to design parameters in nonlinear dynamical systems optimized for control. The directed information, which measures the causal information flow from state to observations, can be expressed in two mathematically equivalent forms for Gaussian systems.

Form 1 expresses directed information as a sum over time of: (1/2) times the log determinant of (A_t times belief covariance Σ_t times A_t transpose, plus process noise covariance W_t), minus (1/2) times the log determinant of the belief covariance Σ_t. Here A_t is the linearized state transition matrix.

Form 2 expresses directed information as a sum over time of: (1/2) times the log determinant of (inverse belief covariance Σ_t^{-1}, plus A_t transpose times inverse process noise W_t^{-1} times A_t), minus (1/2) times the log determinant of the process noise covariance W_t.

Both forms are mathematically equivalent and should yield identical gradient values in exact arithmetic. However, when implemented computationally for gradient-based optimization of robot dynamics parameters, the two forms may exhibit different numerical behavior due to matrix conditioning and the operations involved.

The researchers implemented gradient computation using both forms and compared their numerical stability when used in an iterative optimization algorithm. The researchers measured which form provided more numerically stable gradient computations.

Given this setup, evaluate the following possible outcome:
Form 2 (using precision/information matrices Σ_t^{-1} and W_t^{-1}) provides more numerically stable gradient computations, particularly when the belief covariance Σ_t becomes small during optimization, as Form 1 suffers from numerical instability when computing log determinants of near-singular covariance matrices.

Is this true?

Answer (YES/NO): NO